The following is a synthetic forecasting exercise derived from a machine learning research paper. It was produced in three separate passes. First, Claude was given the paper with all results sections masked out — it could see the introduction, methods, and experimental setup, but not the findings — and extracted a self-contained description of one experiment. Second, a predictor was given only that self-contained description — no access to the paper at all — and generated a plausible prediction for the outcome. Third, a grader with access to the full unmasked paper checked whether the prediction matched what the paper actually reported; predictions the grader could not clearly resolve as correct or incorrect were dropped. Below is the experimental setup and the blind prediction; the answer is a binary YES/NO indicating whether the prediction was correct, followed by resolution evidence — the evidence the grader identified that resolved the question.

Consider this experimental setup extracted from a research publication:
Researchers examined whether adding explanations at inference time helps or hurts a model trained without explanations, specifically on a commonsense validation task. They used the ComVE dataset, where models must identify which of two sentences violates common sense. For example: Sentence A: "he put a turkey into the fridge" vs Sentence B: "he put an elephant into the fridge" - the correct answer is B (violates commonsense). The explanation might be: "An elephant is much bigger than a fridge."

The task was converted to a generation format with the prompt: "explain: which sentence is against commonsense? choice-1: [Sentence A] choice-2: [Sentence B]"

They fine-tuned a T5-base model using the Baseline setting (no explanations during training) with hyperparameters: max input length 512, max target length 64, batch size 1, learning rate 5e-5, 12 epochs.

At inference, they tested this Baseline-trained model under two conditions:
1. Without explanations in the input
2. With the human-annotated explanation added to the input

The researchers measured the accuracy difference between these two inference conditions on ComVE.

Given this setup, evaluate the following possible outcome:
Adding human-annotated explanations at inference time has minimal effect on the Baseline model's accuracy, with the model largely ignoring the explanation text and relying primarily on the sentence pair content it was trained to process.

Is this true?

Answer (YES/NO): NO